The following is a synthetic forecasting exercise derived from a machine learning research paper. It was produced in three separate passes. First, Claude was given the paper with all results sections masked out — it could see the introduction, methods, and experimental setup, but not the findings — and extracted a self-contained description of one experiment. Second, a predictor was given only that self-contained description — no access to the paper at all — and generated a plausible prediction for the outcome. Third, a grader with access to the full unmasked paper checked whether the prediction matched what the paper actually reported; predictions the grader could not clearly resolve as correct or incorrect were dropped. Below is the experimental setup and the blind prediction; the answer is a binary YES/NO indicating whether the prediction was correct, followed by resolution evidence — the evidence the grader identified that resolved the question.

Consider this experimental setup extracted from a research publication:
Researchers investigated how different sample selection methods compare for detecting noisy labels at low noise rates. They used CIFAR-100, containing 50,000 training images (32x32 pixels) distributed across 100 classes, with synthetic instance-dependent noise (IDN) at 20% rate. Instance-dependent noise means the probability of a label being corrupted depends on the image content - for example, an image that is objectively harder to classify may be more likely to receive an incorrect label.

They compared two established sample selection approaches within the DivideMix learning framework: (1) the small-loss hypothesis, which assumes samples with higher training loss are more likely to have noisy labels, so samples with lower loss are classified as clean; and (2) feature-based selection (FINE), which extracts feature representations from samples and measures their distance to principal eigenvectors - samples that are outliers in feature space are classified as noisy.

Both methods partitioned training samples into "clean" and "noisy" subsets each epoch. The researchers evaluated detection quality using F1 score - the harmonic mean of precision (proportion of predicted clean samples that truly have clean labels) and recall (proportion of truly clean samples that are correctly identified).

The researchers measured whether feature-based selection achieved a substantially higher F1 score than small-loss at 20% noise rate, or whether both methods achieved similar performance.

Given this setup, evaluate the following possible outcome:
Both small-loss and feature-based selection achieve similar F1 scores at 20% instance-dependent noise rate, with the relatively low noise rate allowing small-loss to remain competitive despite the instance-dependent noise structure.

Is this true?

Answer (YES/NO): NO